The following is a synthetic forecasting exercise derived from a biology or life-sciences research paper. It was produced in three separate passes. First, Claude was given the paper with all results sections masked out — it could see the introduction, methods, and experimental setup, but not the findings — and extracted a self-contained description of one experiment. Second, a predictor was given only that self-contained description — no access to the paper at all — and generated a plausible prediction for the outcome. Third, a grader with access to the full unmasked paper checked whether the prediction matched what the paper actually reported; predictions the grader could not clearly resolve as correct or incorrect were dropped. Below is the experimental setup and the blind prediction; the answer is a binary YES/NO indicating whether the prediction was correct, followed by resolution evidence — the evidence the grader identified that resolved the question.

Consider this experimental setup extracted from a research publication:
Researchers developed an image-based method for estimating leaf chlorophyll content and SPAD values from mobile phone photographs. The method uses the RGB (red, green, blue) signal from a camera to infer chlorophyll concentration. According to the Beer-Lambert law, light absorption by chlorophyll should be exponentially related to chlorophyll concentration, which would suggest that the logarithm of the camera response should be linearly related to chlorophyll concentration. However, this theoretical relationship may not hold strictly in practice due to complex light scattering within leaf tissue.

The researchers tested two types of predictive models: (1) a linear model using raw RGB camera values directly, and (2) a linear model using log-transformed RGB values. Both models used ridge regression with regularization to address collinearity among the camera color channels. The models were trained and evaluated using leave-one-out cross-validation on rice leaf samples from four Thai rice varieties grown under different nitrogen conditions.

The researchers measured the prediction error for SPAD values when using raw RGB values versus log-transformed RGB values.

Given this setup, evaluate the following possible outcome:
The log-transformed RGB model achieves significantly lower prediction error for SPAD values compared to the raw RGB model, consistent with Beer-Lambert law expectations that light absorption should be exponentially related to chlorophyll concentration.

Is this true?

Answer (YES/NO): NO